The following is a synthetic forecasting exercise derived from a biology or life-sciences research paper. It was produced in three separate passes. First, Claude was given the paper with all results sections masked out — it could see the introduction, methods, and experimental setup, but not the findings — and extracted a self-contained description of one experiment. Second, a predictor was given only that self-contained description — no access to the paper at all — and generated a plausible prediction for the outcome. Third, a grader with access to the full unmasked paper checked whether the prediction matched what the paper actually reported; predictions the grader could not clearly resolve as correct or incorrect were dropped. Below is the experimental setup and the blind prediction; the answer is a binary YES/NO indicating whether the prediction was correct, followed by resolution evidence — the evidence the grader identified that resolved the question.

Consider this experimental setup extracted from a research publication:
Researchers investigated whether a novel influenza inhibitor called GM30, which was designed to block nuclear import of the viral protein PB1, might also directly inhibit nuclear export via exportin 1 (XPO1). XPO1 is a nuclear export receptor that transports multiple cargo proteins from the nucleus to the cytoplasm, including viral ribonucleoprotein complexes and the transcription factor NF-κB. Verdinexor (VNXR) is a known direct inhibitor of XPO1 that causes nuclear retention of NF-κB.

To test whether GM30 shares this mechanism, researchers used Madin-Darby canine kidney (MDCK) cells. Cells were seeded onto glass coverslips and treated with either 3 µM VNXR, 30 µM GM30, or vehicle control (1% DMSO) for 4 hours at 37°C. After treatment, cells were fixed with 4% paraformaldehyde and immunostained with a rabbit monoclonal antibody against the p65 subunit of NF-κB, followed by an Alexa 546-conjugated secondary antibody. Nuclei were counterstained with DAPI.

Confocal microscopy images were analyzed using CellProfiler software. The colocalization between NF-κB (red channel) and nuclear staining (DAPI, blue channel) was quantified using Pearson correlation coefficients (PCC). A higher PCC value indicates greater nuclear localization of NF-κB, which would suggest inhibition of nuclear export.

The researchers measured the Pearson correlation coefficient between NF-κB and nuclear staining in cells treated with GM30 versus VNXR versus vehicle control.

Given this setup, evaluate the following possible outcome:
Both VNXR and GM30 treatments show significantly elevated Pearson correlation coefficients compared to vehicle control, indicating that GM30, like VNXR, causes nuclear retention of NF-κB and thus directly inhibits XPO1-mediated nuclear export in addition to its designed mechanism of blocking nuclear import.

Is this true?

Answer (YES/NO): NO